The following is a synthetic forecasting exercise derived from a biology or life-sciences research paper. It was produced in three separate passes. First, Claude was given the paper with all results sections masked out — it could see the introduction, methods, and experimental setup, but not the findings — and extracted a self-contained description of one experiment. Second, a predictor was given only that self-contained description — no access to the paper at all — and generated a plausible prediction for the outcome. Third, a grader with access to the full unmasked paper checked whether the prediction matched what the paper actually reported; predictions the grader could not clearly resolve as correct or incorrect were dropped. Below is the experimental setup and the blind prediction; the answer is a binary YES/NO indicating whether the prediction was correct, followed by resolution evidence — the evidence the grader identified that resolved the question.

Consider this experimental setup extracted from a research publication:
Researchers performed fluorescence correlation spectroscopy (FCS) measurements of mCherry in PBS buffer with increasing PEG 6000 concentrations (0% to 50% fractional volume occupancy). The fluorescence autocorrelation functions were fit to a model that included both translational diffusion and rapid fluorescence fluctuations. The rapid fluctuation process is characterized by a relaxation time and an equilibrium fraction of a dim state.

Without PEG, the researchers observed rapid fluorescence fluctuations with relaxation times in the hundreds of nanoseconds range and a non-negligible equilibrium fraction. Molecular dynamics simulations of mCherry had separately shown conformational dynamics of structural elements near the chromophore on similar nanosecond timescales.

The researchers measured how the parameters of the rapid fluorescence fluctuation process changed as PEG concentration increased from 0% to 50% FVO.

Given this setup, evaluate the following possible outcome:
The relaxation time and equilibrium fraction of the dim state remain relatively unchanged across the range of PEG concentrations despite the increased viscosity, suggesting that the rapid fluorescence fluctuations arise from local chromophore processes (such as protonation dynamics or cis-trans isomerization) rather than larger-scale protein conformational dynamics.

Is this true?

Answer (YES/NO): NO